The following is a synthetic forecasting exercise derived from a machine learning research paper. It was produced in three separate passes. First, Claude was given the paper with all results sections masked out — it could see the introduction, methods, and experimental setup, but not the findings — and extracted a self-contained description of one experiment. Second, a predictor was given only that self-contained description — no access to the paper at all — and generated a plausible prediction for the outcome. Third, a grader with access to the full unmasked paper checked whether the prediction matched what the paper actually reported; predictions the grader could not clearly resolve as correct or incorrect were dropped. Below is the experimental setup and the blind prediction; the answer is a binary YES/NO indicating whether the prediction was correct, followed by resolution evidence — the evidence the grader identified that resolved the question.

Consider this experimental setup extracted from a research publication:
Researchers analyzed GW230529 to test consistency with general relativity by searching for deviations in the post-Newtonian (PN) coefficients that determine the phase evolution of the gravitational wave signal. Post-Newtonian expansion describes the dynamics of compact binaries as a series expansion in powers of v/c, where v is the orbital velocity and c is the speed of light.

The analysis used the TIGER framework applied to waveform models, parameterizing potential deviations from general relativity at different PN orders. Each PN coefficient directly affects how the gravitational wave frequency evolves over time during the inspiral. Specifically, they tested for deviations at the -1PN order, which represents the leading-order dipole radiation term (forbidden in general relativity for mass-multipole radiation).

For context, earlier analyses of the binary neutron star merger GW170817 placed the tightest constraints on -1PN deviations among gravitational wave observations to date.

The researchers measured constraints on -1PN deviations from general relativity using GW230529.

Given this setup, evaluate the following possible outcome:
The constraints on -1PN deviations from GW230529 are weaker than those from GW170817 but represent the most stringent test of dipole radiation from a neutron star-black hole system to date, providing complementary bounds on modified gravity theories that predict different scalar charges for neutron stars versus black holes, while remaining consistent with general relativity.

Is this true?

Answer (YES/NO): YES